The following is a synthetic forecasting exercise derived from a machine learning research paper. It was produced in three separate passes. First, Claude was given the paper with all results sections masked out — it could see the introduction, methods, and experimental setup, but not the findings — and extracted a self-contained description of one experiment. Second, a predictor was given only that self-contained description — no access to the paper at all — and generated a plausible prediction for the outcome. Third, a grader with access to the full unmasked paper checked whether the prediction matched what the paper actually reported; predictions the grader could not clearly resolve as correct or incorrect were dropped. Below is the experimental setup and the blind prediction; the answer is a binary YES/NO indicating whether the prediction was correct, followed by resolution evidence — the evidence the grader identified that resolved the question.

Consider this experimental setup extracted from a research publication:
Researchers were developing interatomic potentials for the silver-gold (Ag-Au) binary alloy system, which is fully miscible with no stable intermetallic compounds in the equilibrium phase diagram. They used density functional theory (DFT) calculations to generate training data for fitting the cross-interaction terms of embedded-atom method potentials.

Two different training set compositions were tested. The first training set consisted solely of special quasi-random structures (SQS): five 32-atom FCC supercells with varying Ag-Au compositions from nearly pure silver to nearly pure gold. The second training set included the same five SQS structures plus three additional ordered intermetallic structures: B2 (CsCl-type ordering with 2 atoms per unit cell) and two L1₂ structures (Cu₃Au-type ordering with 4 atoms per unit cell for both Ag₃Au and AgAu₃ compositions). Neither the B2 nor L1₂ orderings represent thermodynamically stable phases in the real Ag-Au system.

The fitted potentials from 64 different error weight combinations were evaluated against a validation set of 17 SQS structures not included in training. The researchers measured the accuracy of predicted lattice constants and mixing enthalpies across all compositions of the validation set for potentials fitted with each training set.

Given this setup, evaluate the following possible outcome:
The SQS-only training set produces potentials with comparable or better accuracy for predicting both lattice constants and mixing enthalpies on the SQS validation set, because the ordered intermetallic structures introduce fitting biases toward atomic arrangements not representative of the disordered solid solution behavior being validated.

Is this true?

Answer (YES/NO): NO